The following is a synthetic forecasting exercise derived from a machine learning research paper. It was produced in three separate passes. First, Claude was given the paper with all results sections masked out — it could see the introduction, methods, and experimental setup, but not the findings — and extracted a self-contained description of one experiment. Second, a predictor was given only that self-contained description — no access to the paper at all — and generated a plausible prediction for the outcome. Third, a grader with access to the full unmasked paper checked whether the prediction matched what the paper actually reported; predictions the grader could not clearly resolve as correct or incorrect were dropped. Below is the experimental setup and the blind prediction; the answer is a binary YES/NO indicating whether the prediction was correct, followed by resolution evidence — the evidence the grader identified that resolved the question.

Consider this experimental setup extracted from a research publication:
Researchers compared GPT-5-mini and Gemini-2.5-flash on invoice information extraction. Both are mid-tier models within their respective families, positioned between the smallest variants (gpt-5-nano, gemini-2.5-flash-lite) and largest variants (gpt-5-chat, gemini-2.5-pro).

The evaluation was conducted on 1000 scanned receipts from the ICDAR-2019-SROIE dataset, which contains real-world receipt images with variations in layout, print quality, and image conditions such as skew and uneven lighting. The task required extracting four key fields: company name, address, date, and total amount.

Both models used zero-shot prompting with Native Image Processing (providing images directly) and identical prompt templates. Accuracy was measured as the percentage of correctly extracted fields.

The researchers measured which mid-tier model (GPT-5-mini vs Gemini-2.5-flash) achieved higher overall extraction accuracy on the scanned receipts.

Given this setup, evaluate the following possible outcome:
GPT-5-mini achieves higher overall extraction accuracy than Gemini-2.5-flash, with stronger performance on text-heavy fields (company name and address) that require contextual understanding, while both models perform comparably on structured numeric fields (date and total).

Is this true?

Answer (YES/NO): NO